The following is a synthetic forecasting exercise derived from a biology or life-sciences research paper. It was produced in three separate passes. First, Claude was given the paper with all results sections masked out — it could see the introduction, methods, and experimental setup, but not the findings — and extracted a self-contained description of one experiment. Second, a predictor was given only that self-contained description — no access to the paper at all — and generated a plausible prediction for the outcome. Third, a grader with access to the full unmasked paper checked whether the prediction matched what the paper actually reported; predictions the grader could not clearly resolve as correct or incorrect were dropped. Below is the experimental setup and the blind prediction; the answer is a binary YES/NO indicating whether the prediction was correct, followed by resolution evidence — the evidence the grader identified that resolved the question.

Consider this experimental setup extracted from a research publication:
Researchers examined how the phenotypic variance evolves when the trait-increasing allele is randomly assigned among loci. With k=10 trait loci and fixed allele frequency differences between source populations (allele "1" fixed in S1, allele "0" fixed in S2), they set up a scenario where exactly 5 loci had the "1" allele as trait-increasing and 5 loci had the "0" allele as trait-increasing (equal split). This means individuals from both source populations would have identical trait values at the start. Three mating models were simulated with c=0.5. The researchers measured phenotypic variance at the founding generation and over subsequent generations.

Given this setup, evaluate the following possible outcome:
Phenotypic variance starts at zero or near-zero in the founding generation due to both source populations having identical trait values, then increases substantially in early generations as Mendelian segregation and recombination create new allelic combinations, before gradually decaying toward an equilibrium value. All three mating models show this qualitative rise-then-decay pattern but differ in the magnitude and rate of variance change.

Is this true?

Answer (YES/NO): NO